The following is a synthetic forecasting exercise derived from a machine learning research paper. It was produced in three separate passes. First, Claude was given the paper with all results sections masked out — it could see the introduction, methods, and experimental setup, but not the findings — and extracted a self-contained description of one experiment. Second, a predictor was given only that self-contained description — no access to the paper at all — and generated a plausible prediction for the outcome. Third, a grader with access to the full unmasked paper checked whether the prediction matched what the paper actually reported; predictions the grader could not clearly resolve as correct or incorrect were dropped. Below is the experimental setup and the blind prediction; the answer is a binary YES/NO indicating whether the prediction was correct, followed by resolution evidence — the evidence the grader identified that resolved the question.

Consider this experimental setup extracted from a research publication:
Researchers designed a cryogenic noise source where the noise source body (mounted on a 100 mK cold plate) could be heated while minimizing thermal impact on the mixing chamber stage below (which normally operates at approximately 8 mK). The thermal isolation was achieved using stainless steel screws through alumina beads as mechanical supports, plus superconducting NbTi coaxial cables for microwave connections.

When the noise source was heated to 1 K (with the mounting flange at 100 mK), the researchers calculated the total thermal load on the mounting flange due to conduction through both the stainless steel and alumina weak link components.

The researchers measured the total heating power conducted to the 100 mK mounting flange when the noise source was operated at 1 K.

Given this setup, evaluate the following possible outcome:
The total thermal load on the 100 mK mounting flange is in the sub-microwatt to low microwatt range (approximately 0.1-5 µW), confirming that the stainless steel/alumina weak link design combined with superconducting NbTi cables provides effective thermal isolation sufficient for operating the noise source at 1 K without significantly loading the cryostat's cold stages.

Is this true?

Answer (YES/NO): NO